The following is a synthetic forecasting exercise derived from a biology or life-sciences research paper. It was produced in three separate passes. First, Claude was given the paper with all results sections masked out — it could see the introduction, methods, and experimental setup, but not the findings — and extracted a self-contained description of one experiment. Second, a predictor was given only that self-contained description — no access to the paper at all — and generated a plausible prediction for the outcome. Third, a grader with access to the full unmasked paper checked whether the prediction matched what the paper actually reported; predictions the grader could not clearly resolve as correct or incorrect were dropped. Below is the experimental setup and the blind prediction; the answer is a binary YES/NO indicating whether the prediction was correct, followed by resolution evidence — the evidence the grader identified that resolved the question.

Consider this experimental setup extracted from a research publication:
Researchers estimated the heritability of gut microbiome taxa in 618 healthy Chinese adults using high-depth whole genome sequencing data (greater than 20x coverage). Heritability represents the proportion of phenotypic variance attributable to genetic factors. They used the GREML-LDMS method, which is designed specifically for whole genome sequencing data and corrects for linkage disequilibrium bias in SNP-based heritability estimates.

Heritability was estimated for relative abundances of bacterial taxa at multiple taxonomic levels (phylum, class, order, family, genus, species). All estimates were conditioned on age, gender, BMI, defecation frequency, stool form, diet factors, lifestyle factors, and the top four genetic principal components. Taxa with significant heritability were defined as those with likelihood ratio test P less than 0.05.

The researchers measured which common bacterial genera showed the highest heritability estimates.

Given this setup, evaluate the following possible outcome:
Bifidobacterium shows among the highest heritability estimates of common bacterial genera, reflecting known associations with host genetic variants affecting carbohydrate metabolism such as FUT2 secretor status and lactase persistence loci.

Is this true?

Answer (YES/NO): YES